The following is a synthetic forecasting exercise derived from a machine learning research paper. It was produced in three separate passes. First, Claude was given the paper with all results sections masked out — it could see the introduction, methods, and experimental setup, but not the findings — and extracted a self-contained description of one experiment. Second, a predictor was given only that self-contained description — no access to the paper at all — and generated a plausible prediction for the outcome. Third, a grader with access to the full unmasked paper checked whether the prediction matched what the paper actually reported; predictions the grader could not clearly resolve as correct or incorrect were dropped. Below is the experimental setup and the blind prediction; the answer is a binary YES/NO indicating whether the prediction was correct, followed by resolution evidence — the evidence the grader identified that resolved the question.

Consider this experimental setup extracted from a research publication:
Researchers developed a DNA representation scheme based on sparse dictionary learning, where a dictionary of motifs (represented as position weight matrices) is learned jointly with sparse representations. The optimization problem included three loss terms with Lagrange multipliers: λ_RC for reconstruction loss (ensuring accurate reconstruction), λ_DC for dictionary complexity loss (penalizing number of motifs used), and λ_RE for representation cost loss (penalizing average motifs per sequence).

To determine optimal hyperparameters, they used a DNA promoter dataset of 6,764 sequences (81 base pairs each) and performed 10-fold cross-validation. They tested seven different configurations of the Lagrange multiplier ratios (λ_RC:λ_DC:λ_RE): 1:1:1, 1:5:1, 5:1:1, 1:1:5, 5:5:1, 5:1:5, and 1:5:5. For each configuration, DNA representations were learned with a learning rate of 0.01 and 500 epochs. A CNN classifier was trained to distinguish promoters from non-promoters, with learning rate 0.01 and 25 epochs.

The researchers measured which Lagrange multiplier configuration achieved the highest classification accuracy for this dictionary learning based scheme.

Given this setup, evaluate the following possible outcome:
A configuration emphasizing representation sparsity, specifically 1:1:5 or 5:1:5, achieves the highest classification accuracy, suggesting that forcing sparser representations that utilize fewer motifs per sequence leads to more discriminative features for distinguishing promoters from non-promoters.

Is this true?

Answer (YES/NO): NO